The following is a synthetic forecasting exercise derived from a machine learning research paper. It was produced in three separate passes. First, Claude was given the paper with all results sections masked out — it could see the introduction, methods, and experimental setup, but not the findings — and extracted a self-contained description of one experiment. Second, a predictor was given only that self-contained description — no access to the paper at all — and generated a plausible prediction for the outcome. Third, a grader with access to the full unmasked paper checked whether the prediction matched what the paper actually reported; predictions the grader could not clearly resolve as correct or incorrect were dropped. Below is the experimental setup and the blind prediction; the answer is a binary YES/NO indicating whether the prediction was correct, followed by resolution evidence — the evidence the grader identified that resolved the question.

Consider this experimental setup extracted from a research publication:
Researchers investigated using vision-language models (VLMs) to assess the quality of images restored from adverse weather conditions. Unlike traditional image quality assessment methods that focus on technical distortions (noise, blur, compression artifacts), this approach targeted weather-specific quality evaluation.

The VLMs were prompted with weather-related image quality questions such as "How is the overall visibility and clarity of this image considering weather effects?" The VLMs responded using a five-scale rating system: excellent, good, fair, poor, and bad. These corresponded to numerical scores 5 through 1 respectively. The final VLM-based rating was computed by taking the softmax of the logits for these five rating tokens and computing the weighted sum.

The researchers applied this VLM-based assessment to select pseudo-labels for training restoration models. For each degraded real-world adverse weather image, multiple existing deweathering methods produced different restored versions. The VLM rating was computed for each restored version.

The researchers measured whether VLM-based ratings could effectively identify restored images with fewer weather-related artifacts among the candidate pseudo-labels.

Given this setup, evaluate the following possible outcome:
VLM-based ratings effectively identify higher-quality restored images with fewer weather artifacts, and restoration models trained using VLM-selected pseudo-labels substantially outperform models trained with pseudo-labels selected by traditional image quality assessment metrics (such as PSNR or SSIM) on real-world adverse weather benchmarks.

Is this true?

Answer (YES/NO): NO